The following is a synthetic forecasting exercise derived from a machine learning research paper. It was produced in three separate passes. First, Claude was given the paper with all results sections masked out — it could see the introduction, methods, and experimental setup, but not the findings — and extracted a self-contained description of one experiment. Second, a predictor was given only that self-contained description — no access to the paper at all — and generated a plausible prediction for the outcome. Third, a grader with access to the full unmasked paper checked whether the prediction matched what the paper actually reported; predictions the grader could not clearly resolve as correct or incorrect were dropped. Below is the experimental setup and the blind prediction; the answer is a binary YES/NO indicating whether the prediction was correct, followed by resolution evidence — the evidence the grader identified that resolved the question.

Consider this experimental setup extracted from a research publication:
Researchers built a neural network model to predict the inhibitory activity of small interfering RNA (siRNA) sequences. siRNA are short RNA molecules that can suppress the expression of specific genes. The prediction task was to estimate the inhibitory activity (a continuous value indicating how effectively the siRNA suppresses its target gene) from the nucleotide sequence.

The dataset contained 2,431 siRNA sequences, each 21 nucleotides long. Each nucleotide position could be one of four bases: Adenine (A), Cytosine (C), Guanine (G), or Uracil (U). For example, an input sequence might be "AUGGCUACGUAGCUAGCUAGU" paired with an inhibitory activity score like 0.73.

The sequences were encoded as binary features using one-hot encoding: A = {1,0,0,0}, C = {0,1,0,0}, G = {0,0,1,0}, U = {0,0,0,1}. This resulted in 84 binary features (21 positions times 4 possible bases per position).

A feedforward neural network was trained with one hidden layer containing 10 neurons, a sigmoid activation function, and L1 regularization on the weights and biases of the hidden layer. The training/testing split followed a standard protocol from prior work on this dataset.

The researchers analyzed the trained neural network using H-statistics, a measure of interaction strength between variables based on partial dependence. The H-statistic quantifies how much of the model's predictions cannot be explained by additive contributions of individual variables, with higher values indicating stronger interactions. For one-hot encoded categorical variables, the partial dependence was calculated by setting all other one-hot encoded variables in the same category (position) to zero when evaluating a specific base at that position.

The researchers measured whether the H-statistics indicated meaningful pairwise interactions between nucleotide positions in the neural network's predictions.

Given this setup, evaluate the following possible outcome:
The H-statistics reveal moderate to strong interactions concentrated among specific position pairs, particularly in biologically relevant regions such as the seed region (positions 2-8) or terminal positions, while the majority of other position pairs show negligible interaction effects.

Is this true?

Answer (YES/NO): NO